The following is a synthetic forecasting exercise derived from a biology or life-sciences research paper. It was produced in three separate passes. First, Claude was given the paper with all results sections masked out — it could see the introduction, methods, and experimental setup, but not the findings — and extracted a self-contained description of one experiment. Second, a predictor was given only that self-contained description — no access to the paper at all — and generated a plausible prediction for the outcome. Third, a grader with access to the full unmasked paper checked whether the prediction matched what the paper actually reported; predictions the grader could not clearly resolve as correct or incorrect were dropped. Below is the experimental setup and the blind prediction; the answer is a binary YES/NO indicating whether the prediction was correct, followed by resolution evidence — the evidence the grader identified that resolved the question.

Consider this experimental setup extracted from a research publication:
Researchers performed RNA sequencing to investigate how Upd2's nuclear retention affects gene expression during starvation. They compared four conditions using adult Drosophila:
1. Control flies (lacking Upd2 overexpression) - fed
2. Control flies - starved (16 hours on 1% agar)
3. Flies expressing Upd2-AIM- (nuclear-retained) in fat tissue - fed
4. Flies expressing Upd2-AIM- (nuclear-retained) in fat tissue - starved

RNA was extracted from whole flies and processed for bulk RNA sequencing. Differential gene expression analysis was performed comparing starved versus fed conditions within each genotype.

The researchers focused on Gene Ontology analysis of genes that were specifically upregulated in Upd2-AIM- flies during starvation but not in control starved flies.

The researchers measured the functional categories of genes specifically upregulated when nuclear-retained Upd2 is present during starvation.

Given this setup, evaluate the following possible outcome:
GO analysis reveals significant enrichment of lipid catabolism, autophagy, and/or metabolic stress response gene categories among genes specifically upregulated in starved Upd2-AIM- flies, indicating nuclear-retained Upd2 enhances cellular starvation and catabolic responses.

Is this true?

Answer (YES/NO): NO